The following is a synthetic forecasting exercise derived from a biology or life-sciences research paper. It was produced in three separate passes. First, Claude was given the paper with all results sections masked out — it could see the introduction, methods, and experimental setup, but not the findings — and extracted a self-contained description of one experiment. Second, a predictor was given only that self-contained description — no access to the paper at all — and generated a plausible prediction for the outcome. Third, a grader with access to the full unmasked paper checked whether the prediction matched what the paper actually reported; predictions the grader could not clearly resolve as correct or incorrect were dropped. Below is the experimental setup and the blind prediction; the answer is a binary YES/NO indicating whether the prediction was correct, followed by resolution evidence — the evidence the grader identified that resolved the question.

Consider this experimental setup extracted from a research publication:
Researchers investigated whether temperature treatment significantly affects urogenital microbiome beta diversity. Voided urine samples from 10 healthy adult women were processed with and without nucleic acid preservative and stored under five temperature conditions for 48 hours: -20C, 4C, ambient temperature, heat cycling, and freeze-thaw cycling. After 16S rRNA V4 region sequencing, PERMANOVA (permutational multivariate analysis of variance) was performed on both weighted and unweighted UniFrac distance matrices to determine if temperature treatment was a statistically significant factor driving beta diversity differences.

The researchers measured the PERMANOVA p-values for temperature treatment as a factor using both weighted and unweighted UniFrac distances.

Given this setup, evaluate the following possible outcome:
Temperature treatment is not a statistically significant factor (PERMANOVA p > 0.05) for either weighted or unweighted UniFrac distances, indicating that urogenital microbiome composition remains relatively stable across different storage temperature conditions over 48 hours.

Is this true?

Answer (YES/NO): YES